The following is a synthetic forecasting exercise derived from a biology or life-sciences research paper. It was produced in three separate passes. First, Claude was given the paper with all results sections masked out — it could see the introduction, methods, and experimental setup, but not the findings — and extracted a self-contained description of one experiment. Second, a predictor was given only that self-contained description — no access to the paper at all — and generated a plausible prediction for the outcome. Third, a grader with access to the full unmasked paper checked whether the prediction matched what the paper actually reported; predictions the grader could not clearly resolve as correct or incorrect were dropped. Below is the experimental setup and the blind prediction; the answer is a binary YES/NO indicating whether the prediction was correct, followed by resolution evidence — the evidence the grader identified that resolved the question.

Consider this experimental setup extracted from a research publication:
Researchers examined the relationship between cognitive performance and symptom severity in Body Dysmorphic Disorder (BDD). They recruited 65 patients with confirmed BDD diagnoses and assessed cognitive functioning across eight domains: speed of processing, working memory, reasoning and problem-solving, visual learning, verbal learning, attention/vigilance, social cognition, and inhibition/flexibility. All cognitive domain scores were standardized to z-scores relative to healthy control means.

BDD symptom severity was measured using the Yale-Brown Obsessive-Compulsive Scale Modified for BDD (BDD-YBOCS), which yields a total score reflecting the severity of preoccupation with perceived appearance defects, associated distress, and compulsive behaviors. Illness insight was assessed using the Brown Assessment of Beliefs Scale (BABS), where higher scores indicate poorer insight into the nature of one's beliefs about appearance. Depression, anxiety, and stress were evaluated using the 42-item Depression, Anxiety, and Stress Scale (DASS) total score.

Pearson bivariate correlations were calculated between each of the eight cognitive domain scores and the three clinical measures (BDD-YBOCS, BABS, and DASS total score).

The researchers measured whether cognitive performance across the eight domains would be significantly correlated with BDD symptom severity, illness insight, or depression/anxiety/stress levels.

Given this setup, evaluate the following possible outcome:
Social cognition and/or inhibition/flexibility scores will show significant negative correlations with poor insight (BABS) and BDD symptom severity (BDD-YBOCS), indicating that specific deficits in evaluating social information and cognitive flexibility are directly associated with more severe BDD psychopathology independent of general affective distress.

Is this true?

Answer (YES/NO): NO